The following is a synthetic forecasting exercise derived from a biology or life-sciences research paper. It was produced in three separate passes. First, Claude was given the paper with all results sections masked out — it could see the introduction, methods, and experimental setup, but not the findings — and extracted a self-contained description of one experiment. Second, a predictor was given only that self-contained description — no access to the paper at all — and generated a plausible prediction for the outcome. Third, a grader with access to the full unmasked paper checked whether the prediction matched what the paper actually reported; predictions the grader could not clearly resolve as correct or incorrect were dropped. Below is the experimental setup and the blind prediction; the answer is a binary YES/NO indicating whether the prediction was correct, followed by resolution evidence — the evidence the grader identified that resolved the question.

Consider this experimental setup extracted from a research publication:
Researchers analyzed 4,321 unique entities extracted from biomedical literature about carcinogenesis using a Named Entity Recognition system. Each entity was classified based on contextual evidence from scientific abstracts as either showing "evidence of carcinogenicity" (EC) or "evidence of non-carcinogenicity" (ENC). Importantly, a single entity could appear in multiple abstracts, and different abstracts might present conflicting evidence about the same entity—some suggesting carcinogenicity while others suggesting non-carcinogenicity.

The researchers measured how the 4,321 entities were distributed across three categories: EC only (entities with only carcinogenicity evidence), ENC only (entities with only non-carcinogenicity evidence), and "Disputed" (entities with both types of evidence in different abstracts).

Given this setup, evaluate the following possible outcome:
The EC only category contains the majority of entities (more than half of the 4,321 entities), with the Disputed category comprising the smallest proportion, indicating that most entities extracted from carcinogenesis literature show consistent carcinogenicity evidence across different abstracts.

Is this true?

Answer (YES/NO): NO